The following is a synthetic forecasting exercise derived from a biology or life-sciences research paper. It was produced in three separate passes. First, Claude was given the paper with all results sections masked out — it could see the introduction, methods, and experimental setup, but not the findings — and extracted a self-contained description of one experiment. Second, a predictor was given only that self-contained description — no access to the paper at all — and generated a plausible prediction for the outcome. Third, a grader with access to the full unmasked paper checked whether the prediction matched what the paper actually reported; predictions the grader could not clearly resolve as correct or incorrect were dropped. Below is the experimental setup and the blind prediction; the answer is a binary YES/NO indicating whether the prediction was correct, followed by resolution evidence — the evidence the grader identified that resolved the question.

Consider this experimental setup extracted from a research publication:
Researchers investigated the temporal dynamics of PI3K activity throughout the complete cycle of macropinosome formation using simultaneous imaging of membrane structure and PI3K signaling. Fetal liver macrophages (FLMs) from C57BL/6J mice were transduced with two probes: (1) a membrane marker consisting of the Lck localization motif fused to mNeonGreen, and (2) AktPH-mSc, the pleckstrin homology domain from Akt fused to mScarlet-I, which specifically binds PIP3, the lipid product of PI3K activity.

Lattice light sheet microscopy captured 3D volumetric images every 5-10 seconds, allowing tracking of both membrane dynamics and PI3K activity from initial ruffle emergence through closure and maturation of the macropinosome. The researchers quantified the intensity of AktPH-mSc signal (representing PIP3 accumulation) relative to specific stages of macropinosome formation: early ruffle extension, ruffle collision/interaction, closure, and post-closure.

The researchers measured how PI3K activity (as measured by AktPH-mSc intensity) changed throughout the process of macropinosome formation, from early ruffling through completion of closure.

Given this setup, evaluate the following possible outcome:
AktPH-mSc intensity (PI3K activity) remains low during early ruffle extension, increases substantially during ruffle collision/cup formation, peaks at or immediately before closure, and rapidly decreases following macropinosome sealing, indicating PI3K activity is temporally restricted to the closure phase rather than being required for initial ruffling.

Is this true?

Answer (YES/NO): NO